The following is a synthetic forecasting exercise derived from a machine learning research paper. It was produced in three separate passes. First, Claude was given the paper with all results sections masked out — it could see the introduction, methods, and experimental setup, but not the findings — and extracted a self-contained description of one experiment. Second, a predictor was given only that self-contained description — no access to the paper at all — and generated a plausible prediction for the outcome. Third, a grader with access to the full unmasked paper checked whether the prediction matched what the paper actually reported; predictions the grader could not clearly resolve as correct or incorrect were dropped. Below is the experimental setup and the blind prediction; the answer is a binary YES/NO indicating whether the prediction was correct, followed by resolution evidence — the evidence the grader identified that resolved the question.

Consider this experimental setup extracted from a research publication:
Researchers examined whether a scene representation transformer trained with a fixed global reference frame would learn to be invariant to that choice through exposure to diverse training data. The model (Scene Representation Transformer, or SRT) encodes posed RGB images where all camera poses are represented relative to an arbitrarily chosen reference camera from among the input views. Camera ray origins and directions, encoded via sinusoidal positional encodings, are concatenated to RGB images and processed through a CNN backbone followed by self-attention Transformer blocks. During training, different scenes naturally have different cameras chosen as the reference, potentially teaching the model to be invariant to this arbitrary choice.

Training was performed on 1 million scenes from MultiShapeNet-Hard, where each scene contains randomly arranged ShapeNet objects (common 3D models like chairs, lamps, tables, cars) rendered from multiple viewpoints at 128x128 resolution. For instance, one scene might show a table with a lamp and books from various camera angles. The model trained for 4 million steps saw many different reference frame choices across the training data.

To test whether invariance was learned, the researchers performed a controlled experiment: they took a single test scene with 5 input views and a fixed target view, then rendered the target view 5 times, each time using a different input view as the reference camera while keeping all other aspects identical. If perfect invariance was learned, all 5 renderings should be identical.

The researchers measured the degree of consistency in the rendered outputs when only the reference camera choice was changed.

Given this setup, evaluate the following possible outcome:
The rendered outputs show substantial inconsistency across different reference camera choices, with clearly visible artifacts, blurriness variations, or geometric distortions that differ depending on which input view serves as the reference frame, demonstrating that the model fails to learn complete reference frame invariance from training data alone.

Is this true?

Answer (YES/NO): NO